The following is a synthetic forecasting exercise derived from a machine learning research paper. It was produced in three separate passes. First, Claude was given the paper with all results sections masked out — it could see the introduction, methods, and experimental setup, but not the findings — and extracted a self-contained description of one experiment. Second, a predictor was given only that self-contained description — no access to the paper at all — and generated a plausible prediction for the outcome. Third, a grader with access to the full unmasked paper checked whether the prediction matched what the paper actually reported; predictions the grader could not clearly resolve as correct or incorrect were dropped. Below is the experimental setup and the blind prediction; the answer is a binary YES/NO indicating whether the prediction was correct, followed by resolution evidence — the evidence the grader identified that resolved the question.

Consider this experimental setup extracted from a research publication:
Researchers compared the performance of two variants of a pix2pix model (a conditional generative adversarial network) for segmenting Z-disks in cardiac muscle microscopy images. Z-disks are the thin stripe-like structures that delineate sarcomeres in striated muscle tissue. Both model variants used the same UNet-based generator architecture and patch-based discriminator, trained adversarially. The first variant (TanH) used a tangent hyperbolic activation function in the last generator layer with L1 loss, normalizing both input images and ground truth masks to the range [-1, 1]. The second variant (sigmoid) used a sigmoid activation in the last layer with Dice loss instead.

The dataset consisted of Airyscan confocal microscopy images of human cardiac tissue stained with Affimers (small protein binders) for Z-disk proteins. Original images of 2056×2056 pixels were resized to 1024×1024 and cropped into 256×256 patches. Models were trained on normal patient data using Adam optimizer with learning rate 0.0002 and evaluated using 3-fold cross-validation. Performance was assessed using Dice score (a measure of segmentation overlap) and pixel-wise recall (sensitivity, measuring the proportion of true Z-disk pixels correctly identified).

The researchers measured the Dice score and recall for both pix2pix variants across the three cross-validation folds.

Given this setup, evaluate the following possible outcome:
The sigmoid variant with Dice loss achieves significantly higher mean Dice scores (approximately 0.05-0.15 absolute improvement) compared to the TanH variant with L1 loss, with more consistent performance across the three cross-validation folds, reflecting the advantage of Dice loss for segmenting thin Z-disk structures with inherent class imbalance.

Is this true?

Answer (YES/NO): NO